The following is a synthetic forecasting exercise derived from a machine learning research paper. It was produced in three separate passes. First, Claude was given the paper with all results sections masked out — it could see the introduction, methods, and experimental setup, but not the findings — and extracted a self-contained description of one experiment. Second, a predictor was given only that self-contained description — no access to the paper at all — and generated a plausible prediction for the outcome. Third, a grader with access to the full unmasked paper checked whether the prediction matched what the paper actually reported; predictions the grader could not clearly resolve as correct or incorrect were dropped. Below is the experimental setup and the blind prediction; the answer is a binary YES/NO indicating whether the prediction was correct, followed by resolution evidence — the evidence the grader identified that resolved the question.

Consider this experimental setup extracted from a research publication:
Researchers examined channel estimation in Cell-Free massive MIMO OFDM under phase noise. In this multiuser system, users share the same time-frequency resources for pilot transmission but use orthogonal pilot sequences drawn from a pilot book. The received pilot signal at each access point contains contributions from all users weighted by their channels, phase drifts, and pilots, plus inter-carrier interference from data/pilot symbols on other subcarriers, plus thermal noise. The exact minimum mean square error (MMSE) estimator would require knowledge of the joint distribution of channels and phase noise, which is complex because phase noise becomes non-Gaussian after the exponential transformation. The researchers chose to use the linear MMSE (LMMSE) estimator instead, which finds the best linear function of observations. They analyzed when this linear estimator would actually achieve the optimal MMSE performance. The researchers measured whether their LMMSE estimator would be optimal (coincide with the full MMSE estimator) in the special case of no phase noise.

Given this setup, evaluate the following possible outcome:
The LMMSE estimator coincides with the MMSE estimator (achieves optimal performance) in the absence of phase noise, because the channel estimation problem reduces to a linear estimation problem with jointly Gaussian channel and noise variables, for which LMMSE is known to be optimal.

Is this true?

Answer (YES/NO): YES